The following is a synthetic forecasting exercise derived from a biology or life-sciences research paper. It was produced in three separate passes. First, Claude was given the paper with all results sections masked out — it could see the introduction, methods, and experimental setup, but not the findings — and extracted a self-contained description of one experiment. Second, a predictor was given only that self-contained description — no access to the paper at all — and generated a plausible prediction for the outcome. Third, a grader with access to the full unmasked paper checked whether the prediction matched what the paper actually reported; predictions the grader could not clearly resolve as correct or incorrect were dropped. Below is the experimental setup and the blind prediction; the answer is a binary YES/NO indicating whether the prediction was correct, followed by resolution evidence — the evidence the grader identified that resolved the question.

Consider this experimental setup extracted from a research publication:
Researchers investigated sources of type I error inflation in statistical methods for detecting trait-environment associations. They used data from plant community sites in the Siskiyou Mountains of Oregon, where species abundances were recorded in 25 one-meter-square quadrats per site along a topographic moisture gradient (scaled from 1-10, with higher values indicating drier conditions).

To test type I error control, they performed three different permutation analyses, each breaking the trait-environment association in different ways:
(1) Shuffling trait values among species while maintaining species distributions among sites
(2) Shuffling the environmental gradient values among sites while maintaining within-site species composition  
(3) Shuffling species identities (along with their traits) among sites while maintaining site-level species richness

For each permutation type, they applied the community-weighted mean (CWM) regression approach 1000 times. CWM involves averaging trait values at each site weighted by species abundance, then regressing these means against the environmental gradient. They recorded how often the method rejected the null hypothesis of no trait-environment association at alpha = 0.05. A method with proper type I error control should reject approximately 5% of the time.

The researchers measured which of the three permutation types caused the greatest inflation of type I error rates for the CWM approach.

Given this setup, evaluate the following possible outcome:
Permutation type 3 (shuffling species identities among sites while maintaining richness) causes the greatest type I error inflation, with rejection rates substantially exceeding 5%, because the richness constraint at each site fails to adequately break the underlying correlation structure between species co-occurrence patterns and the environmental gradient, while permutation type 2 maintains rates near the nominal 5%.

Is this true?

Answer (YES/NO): NO